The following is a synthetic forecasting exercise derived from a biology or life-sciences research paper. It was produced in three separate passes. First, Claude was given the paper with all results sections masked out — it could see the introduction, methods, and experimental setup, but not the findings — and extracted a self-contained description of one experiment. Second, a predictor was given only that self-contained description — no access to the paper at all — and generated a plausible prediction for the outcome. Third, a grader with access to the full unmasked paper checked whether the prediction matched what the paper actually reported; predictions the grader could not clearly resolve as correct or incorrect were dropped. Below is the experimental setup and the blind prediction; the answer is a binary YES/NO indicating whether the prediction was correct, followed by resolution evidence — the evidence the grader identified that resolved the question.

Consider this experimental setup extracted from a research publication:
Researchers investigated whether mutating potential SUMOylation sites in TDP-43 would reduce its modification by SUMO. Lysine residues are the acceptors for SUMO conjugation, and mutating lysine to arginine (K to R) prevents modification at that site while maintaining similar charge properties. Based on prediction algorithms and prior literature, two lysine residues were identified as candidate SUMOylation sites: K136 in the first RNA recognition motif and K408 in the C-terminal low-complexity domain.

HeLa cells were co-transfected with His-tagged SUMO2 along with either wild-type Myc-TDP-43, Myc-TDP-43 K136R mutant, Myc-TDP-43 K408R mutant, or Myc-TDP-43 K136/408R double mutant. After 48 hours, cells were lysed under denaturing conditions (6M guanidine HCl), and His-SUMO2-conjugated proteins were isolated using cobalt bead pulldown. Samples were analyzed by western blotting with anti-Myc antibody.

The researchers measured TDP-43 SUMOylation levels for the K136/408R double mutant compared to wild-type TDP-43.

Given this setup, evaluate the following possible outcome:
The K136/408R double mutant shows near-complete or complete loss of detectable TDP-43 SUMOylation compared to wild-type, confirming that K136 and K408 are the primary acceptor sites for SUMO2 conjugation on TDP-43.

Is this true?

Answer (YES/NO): NO